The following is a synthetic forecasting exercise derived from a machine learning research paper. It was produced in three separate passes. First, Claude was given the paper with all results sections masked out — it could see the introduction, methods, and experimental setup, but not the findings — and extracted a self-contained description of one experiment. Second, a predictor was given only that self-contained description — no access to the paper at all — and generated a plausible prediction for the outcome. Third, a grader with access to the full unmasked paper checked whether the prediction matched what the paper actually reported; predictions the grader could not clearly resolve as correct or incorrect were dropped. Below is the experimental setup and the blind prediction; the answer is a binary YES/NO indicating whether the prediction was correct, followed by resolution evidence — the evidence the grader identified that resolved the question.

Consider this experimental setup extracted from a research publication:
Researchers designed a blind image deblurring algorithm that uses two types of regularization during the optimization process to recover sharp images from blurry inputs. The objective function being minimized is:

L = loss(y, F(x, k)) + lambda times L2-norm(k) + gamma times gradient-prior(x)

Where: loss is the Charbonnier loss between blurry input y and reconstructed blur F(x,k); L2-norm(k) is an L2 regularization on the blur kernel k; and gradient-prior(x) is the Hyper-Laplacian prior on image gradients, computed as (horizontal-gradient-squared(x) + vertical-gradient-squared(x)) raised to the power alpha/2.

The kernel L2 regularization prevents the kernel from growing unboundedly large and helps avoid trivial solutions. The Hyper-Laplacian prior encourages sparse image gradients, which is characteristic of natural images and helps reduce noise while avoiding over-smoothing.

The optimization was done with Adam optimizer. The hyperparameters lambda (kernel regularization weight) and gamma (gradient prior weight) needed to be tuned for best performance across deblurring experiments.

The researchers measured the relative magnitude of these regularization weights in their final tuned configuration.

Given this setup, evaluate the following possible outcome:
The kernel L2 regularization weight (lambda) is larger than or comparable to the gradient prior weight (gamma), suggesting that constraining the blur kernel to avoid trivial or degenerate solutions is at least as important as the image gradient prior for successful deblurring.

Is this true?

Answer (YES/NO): NO